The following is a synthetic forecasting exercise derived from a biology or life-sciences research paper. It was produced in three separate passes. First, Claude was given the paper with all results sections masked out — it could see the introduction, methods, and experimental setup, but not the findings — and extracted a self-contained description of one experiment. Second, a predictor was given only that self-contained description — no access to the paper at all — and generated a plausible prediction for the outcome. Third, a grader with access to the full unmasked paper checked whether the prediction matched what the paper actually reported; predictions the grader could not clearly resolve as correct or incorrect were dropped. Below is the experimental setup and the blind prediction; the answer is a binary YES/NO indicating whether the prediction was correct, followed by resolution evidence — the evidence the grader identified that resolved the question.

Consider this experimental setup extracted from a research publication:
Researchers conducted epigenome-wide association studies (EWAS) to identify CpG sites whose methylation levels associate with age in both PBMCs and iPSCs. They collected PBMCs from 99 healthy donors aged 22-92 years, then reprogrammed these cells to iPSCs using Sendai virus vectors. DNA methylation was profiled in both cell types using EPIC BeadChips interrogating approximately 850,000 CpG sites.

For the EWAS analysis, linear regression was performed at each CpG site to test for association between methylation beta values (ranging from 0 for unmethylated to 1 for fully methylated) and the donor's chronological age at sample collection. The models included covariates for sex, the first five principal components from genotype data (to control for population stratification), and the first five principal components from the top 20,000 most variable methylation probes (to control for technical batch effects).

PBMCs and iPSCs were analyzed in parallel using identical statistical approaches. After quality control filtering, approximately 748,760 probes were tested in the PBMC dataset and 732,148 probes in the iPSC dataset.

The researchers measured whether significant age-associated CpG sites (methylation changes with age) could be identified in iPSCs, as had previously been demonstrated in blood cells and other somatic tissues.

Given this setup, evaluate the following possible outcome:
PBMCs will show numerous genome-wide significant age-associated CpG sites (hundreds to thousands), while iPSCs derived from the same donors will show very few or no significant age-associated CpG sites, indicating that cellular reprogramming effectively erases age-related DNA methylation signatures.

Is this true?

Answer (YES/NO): YES